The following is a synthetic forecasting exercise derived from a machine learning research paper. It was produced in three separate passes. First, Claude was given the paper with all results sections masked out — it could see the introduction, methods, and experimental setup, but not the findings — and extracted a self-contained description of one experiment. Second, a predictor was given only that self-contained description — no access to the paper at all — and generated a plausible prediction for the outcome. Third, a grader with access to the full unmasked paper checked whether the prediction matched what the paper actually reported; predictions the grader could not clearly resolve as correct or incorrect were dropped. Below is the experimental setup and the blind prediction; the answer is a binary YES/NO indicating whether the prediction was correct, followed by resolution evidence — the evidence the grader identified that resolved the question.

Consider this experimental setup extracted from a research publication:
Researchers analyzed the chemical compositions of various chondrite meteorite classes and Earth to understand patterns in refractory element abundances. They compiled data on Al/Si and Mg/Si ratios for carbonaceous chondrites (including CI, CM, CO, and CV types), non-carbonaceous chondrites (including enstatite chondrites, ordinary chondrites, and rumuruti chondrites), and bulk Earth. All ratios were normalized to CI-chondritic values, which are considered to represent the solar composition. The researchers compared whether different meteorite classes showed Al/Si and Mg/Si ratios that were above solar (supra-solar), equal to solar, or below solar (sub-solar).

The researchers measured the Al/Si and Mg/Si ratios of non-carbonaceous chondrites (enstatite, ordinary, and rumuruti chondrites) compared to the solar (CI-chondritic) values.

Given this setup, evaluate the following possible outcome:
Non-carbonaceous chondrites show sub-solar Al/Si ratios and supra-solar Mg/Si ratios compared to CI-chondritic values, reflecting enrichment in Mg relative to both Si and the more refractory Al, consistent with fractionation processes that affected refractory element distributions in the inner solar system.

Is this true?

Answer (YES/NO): NO